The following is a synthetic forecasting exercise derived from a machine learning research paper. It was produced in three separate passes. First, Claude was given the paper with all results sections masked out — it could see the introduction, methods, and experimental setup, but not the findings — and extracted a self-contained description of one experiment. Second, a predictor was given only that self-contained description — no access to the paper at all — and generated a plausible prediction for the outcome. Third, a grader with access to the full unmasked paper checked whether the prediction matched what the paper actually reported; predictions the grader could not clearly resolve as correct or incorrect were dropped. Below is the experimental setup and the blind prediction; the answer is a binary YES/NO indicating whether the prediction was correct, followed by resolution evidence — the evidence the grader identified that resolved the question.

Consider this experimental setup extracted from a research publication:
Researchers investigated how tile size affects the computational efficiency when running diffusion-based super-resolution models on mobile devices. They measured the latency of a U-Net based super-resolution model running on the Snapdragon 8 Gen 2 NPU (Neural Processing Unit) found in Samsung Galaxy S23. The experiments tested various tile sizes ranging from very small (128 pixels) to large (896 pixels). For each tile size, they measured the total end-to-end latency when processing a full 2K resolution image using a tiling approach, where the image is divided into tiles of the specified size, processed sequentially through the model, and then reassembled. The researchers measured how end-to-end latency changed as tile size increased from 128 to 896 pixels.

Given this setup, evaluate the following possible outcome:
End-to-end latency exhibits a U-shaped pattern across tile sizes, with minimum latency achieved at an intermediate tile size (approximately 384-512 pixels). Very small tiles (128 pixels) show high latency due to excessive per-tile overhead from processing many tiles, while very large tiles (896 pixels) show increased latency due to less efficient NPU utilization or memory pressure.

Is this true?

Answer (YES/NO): YES